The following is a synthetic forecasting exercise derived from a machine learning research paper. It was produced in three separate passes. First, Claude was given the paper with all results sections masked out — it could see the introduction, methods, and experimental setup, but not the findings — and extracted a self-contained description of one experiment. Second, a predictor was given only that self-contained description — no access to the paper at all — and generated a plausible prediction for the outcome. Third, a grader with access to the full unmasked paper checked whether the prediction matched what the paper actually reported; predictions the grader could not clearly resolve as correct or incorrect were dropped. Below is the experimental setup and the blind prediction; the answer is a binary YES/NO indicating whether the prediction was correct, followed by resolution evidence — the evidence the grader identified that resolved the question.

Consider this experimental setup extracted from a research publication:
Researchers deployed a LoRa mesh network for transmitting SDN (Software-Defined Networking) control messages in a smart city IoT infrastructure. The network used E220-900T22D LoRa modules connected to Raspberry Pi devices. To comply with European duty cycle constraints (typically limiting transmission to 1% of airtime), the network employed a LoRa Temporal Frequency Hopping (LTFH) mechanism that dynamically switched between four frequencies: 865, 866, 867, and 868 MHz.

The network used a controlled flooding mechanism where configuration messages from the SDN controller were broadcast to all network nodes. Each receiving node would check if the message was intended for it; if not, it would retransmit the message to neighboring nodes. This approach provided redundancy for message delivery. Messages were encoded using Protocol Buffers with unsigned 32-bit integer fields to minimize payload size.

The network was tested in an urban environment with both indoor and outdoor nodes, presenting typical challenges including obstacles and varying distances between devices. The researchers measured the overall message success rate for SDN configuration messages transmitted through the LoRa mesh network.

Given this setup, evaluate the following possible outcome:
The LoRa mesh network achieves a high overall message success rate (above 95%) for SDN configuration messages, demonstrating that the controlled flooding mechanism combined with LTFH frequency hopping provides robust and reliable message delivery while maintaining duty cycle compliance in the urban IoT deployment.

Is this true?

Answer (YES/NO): NO